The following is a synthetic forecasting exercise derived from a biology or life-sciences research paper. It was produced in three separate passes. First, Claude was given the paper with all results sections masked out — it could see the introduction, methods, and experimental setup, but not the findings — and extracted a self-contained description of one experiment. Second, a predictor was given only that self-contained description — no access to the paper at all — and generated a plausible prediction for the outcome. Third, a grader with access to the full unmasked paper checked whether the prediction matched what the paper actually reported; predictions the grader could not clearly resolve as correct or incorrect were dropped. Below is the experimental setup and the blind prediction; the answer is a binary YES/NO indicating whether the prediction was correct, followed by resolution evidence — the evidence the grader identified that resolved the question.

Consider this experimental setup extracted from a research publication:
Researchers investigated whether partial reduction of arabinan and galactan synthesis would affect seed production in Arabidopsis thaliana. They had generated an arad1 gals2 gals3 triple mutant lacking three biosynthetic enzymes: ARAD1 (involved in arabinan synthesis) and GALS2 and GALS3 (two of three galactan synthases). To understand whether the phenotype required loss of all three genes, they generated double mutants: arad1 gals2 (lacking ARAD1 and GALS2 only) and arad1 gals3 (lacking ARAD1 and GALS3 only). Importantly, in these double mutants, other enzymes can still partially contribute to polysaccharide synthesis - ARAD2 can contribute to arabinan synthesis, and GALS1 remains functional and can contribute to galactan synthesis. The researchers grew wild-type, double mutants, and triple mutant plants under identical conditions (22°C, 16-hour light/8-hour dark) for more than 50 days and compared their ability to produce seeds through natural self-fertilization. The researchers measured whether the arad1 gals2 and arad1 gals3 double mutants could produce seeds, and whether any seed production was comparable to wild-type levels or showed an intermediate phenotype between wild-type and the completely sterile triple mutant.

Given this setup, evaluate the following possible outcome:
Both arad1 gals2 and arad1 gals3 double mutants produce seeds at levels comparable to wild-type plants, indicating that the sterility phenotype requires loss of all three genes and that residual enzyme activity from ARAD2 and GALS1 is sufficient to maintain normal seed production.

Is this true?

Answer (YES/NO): NO